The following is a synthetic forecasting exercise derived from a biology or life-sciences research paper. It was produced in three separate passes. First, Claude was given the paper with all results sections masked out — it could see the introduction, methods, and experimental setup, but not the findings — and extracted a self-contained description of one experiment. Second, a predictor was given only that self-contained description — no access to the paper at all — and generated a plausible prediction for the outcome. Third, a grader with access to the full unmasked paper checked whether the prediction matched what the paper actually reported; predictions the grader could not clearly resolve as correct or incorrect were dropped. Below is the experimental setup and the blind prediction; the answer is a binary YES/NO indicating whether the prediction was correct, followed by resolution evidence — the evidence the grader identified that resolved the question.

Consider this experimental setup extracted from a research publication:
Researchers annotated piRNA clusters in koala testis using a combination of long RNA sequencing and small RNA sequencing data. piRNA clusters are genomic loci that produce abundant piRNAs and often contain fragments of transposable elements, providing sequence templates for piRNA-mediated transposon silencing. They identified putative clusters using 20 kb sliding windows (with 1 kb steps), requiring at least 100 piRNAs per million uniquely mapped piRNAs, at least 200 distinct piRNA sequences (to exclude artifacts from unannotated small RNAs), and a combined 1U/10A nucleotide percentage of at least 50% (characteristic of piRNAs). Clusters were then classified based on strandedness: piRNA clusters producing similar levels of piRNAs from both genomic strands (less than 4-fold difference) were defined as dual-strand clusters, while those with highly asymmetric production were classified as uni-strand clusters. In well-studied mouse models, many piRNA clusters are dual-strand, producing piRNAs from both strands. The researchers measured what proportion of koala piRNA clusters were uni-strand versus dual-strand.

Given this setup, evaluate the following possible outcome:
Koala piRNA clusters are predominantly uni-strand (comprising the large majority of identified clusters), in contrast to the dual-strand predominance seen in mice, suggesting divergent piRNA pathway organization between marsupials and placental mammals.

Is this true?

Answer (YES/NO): NO